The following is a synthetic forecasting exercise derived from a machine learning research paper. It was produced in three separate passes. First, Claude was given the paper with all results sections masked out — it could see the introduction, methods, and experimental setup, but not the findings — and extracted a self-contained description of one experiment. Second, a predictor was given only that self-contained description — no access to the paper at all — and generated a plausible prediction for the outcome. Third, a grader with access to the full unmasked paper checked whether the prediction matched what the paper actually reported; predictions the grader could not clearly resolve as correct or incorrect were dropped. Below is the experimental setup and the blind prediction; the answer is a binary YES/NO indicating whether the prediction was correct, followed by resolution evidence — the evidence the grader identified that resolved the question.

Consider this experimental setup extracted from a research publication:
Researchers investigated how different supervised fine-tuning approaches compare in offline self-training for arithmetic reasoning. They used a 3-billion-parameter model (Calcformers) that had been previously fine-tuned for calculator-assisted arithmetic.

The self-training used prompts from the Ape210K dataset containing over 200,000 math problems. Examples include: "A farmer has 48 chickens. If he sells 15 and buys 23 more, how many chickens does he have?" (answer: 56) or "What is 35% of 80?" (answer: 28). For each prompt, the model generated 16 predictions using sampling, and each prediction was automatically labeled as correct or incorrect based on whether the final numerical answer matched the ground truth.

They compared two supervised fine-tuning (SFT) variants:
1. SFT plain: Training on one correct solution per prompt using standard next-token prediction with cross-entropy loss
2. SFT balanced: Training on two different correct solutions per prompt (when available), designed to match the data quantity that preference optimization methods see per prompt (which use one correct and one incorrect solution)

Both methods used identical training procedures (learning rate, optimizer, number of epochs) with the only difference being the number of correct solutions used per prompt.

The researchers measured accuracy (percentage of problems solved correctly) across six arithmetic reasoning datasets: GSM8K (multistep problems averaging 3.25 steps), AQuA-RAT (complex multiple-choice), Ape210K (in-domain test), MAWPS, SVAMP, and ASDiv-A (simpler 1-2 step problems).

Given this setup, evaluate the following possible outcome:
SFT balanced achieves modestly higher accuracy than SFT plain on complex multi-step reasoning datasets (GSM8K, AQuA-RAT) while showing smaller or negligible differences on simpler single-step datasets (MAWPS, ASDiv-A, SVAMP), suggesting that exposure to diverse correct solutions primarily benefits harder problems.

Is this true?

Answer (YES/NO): NO